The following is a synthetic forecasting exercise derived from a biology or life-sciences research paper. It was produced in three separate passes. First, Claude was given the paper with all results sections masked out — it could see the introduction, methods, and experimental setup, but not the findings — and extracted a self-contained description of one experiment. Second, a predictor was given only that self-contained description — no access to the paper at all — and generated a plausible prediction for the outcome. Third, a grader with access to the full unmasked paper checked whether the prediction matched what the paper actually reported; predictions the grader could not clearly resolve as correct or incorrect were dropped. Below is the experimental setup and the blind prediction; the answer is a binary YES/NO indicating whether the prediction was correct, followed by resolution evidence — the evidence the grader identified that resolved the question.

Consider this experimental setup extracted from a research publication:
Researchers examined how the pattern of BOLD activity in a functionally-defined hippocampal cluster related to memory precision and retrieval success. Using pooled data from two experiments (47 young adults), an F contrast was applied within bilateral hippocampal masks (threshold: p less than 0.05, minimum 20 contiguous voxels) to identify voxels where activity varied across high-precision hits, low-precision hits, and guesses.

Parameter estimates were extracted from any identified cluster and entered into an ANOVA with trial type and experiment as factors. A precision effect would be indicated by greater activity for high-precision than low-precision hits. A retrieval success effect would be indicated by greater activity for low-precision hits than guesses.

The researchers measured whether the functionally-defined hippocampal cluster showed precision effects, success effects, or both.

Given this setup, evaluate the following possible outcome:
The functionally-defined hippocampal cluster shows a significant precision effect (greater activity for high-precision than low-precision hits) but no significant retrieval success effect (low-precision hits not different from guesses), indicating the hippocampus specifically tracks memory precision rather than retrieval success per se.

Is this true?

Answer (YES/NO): YES